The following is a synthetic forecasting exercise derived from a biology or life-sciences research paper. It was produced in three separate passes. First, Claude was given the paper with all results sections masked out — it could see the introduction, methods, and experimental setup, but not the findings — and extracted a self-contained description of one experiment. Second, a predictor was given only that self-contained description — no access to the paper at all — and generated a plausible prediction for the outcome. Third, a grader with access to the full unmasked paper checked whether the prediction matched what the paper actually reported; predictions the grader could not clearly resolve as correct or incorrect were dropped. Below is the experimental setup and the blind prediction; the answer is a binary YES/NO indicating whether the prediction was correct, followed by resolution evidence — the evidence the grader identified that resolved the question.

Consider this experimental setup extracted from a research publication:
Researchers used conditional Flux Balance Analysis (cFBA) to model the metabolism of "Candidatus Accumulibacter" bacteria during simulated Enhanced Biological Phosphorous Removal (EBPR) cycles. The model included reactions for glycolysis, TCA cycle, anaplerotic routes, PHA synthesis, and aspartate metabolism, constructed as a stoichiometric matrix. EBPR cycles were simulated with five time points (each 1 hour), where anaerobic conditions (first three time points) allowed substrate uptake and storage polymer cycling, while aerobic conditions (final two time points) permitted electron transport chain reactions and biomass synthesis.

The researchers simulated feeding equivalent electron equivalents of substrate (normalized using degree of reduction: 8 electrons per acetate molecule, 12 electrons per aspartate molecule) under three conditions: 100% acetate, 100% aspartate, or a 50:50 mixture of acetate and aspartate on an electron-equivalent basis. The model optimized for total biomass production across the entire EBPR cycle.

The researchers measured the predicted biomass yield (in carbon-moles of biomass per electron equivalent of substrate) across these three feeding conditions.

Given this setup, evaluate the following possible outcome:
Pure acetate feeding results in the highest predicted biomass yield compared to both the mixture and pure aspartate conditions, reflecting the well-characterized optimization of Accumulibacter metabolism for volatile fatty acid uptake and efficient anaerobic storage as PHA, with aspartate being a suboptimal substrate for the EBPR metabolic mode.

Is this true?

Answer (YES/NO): NO